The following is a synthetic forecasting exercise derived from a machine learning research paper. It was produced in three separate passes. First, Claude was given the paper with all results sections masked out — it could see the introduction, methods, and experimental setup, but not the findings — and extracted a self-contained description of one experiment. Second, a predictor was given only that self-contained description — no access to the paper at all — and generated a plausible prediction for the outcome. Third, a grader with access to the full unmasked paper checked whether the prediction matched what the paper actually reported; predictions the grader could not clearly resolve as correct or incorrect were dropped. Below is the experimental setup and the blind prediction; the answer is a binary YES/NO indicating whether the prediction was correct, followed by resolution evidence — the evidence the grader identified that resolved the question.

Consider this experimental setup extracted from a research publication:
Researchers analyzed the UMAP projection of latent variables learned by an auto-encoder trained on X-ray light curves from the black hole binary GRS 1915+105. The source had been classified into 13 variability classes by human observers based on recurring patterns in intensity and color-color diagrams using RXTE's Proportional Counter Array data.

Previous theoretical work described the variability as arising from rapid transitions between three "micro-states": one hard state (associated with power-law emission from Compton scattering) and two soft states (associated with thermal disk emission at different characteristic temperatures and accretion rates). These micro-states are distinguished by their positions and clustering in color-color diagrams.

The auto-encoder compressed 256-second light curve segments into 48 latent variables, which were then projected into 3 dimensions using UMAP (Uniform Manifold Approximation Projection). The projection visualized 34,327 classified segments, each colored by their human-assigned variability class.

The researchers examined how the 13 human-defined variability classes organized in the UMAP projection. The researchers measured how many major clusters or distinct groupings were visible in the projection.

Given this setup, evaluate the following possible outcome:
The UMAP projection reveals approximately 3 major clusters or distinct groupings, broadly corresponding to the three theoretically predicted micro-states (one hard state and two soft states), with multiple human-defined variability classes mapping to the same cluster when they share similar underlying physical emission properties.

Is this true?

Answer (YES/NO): NO